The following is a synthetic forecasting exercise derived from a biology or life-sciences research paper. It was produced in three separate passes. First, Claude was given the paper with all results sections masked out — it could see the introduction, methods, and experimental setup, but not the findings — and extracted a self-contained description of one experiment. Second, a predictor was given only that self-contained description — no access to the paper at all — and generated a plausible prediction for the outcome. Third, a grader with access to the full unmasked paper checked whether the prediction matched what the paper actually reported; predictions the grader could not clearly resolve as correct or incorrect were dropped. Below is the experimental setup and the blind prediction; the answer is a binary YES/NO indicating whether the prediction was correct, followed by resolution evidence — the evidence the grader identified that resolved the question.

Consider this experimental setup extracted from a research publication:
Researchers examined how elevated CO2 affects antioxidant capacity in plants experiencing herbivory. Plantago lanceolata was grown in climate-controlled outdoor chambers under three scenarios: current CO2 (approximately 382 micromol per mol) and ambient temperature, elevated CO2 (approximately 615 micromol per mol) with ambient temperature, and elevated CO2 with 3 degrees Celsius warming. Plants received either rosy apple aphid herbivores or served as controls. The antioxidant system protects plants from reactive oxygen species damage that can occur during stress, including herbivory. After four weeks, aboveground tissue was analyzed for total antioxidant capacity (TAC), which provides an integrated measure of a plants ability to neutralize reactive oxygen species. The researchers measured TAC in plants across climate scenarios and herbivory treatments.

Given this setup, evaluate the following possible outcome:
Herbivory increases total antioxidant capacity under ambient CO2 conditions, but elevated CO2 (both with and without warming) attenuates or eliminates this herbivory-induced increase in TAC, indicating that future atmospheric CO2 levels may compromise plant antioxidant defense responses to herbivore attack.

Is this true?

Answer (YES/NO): NO